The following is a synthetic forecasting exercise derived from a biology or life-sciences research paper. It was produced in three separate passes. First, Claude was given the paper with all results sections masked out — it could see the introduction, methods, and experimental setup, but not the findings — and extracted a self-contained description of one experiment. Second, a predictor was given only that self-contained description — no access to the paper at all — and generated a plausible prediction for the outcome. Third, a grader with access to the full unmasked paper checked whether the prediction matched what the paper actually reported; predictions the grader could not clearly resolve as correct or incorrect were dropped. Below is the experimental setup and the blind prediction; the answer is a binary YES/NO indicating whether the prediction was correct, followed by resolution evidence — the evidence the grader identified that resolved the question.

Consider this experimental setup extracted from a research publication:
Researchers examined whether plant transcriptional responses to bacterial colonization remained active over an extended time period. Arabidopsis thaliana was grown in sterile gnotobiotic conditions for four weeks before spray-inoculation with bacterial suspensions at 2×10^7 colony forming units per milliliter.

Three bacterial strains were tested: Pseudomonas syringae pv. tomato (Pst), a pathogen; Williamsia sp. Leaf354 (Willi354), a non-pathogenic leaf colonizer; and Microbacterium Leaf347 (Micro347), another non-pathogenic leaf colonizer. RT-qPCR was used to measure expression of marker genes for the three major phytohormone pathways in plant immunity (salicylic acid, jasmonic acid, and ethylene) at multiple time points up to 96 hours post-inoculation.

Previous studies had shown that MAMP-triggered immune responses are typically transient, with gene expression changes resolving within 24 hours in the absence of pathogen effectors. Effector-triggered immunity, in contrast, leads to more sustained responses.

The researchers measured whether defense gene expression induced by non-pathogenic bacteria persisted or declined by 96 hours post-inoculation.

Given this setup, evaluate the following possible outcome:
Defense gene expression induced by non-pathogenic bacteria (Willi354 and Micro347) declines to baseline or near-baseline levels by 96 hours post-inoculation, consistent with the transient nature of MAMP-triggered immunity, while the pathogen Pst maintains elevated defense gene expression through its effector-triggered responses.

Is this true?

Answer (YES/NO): NO